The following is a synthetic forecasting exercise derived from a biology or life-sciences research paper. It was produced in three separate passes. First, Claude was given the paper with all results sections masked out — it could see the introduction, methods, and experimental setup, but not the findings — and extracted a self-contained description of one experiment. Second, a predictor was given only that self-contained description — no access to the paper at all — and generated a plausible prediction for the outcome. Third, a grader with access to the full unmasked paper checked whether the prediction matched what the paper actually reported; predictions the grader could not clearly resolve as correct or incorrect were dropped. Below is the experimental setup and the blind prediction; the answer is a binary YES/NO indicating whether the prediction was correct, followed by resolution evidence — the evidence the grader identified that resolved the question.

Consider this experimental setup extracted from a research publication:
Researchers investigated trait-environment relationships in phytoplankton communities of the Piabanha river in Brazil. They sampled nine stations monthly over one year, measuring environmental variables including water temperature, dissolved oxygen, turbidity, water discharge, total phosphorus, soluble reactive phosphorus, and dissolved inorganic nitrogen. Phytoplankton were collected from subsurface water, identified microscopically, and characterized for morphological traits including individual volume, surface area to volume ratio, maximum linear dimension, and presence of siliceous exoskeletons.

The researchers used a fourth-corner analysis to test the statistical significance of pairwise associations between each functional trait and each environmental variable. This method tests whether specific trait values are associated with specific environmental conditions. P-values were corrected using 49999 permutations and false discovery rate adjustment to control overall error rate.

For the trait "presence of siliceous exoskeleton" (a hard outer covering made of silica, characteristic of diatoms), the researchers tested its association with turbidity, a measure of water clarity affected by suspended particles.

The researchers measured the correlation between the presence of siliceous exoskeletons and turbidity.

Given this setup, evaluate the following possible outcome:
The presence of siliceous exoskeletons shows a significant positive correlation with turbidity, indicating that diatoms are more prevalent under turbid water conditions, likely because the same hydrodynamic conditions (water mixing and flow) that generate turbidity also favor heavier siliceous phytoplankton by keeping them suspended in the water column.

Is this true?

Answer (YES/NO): YES